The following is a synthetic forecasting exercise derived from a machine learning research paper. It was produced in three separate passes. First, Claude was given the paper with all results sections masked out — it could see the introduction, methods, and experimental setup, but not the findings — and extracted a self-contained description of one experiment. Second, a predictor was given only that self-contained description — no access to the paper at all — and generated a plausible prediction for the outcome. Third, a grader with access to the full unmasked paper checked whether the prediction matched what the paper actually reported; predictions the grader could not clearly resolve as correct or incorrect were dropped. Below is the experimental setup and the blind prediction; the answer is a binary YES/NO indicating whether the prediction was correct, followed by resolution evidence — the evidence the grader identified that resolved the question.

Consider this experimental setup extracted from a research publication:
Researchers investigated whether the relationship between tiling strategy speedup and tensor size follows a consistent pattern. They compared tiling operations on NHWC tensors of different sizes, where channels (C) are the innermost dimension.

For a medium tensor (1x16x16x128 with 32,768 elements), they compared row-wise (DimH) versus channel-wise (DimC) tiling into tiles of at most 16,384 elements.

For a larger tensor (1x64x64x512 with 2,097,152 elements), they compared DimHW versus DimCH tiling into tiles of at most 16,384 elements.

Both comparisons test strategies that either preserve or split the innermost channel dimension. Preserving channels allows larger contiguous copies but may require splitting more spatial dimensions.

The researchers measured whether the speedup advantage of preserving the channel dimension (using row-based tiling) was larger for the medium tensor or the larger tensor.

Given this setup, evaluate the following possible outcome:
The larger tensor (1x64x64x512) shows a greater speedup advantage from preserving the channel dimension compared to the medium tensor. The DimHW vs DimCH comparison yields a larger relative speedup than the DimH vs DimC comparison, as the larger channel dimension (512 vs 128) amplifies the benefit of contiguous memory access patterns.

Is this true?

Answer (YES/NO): YES